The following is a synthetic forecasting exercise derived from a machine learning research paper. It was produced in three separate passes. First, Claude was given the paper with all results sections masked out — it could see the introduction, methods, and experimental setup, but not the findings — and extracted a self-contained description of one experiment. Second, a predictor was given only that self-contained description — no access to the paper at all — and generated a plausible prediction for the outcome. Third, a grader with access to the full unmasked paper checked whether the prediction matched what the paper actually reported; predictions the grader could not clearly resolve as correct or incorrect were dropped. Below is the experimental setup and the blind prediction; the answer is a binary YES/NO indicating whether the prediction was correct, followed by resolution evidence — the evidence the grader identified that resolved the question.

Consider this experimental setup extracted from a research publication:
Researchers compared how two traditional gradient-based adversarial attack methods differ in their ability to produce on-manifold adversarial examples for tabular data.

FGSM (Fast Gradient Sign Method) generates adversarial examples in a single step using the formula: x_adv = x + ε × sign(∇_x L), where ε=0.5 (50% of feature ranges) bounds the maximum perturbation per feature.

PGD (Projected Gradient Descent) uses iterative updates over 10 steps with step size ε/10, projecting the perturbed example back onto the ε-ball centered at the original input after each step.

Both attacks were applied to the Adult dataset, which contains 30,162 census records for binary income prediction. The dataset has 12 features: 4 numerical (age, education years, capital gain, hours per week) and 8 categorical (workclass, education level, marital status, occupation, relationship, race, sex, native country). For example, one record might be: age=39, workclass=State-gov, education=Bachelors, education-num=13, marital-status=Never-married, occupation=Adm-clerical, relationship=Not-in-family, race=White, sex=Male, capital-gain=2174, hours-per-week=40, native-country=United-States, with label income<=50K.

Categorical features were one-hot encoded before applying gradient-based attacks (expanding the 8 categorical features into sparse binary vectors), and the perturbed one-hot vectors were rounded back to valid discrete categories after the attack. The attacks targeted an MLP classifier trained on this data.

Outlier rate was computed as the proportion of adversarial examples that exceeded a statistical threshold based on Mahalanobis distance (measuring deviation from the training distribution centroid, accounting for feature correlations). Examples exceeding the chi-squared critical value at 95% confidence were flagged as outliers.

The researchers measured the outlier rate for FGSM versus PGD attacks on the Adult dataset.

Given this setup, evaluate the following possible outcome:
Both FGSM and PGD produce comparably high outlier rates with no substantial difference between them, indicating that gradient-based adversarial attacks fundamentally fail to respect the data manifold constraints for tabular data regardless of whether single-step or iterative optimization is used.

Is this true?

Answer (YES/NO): YES